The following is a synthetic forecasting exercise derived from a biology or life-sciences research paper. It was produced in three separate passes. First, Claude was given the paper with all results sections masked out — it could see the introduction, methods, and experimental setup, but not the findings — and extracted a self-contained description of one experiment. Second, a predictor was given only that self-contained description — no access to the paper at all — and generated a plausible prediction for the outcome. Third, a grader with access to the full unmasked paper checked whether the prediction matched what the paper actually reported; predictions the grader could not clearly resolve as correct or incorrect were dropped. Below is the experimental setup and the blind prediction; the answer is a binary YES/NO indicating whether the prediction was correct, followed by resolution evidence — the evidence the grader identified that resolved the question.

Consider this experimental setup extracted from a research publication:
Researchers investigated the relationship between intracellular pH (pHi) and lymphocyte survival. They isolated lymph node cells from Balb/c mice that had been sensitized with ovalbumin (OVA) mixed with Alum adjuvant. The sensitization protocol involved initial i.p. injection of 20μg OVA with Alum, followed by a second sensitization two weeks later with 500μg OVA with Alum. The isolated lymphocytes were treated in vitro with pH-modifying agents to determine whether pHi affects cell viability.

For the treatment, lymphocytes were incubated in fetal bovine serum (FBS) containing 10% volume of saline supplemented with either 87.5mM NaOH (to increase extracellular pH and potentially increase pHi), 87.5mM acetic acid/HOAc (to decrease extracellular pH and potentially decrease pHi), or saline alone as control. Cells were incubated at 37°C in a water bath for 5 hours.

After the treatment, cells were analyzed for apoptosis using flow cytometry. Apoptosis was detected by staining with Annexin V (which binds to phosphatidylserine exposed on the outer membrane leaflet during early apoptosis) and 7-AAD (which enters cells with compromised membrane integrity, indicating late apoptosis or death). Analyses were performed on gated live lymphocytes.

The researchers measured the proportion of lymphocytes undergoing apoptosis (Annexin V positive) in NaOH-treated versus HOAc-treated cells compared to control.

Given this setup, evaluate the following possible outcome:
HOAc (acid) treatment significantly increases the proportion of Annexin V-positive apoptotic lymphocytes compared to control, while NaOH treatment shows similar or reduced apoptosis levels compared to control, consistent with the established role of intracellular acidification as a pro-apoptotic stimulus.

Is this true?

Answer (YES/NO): YES